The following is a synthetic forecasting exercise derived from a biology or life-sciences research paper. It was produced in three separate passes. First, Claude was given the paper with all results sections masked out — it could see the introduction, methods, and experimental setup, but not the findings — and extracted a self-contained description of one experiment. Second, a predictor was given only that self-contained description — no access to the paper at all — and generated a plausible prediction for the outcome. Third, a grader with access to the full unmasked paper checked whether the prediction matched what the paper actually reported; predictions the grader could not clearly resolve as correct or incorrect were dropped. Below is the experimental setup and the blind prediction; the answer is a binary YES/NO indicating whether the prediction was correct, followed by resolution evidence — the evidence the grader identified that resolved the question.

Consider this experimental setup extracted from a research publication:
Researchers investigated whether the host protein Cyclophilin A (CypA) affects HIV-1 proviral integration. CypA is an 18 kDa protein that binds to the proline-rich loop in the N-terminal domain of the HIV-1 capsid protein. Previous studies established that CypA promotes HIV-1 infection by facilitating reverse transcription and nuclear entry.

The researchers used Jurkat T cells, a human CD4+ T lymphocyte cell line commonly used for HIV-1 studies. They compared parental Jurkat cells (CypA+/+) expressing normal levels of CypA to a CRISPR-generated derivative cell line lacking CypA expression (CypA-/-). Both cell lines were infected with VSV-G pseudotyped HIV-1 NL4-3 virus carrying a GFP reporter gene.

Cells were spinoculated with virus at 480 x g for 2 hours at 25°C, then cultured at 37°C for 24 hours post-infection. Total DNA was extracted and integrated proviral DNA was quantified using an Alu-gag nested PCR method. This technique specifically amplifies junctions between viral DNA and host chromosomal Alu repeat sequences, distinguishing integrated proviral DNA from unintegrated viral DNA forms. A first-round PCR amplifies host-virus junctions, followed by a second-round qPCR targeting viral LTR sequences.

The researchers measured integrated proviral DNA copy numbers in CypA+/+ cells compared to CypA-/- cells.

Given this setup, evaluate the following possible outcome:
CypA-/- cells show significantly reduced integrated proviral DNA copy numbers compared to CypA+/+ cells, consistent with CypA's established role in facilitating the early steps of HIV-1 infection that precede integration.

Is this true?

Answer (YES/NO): NO